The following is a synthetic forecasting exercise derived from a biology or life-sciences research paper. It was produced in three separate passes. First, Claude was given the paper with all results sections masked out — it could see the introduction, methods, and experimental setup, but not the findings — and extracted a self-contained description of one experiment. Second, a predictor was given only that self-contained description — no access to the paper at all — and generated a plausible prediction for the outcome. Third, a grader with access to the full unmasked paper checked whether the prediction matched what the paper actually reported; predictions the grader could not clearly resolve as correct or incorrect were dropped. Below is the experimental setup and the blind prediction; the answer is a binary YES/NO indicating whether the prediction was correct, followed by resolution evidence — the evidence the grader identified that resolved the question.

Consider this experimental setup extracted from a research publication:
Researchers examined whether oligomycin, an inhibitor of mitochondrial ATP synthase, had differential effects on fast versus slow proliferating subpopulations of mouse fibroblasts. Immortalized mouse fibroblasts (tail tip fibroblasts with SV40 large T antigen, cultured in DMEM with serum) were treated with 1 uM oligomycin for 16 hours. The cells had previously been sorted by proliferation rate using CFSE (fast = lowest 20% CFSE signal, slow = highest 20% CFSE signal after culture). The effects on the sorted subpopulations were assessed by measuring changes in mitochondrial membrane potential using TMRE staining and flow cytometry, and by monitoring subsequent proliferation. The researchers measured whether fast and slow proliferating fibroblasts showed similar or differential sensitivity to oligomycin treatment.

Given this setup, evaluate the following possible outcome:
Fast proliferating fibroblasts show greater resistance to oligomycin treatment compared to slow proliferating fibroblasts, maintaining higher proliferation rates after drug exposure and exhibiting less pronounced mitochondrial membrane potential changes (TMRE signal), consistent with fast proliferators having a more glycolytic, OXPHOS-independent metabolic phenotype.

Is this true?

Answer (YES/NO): NO